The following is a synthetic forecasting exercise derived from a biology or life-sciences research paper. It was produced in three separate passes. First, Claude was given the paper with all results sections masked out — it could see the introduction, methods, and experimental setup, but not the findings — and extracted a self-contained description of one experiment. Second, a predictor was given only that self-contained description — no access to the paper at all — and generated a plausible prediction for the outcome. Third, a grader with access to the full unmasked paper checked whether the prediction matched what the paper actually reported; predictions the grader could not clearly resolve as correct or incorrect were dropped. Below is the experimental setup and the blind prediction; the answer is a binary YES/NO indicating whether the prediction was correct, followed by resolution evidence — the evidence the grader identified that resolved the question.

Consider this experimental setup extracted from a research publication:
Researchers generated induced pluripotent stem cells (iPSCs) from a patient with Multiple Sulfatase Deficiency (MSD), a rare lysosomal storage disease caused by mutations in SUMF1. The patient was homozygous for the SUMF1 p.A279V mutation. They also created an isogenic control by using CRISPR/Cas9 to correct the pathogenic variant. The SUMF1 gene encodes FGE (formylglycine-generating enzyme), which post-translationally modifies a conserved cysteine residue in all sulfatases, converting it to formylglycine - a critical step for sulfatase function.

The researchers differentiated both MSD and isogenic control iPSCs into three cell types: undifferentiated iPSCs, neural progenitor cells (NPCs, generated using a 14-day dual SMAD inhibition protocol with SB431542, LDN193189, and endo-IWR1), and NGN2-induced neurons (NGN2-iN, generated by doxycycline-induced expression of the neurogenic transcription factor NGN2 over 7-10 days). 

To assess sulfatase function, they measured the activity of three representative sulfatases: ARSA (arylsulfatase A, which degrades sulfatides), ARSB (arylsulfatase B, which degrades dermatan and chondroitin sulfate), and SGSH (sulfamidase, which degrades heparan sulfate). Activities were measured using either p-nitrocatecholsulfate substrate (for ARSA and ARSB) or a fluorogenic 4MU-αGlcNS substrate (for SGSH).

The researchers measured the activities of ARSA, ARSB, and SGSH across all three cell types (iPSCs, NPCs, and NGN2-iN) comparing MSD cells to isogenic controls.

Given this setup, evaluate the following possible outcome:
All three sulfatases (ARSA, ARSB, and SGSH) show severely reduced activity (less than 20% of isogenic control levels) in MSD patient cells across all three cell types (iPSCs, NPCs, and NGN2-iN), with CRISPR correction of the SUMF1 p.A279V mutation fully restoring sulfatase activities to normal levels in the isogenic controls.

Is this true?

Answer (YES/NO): NO